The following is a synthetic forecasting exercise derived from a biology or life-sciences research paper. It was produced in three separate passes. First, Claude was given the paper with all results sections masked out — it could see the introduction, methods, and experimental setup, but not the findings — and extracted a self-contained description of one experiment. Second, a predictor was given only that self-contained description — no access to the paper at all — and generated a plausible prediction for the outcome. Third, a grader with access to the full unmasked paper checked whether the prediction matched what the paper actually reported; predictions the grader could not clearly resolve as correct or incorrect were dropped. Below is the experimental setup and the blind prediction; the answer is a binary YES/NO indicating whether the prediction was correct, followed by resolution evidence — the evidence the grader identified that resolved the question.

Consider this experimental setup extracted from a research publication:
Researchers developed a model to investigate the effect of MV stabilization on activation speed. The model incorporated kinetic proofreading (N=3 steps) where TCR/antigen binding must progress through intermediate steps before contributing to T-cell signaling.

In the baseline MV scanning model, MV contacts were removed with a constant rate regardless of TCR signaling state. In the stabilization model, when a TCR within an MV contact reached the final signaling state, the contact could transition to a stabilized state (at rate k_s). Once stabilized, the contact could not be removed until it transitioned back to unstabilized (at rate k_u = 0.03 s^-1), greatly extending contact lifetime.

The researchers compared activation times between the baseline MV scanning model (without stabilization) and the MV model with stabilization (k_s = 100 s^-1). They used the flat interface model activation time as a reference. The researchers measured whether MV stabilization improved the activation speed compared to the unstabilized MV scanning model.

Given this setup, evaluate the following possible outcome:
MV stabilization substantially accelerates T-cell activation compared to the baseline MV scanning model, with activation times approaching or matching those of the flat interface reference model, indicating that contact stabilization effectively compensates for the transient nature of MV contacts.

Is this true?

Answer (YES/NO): NO